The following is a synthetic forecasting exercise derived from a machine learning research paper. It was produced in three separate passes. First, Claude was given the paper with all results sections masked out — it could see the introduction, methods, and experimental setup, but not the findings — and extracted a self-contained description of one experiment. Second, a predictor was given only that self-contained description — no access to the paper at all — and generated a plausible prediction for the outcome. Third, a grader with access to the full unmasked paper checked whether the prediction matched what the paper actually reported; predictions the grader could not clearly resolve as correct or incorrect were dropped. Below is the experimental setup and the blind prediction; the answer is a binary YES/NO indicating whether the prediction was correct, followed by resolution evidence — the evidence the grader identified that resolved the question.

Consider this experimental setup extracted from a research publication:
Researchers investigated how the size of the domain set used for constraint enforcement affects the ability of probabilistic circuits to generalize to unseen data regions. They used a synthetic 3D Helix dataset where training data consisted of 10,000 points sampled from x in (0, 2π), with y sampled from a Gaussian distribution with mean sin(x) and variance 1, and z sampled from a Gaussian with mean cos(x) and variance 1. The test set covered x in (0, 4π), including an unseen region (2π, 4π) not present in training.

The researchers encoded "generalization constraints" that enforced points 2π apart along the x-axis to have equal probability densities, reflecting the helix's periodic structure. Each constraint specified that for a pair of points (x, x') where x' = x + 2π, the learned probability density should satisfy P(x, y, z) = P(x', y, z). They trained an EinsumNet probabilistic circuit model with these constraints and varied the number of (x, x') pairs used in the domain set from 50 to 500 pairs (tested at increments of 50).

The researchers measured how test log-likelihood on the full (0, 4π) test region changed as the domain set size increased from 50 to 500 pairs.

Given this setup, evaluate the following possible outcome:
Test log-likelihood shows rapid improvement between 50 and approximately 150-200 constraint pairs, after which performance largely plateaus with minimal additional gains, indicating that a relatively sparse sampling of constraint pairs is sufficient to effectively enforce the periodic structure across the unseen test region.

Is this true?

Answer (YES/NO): NO